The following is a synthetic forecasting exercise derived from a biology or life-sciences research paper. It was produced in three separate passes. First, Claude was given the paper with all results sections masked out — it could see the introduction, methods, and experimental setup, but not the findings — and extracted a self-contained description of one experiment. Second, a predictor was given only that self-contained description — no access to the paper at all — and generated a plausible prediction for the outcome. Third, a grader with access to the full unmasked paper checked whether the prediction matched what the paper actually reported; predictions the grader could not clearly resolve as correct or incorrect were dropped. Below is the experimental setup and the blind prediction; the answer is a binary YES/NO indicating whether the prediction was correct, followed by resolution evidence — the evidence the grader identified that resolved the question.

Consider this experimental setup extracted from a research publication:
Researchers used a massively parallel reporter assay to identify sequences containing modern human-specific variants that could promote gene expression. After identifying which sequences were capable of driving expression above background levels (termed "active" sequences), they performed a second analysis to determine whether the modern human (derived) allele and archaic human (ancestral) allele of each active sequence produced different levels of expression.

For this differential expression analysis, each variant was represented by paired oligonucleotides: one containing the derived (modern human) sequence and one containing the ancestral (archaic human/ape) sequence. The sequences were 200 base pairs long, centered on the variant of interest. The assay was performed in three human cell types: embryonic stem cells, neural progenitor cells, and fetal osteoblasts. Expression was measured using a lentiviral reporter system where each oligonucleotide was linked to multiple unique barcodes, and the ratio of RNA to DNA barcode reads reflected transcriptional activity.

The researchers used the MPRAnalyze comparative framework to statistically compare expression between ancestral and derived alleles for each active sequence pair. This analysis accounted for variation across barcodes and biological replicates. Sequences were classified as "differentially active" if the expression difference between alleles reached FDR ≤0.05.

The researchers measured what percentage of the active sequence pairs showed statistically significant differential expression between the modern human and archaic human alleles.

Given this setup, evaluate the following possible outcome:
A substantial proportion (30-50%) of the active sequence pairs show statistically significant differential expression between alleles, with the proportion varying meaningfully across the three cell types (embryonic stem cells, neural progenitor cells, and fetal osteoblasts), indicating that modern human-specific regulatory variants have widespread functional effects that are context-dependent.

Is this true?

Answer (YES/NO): NO